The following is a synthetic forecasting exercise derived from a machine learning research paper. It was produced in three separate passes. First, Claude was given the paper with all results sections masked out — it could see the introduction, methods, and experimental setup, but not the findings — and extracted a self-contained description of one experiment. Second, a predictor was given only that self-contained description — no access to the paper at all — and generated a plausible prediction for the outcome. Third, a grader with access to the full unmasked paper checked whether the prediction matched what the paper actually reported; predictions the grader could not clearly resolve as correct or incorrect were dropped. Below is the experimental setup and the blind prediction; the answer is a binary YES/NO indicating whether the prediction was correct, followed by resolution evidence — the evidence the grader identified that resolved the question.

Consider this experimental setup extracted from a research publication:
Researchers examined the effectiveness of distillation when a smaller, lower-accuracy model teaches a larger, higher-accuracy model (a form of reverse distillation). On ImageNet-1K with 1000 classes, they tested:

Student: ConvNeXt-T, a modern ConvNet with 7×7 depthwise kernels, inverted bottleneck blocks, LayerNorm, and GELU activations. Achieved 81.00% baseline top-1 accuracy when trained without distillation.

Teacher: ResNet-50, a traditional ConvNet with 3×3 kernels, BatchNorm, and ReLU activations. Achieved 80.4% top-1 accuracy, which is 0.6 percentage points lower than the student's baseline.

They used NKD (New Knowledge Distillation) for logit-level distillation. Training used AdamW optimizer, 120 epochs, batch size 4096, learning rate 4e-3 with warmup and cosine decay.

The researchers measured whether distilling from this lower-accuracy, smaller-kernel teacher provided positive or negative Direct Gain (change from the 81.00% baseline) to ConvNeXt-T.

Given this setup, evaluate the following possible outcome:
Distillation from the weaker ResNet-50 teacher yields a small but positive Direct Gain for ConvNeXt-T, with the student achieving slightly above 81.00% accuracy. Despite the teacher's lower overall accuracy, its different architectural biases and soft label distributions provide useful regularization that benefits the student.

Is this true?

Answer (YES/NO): YES